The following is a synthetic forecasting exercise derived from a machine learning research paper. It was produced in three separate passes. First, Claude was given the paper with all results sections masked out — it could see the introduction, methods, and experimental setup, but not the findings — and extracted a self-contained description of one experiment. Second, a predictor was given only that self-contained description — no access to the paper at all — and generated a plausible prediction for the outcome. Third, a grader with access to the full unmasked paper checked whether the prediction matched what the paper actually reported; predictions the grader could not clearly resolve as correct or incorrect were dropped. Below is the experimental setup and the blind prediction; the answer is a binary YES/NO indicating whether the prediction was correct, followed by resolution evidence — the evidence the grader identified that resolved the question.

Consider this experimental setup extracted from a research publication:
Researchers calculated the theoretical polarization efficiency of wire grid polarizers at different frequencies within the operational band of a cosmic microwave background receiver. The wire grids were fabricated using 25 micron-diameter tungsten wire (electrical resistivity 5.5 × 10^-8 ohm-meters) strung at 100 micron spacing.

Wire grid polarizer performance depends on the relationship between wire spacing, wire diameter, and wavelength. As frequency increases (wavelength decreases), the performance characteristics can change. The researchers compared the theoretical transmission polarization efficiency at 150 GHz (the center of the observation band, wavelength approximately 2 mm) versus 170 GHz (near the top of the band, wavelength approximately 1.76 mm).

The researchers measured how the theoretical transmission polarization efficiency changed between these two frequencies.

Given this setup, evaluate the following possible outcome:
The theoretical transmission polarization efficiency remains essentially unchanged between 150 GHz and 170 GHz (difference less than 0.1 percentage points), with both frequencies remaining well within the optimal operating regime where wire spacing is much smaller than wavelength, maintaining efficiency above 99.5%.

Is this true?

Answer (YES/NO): YES